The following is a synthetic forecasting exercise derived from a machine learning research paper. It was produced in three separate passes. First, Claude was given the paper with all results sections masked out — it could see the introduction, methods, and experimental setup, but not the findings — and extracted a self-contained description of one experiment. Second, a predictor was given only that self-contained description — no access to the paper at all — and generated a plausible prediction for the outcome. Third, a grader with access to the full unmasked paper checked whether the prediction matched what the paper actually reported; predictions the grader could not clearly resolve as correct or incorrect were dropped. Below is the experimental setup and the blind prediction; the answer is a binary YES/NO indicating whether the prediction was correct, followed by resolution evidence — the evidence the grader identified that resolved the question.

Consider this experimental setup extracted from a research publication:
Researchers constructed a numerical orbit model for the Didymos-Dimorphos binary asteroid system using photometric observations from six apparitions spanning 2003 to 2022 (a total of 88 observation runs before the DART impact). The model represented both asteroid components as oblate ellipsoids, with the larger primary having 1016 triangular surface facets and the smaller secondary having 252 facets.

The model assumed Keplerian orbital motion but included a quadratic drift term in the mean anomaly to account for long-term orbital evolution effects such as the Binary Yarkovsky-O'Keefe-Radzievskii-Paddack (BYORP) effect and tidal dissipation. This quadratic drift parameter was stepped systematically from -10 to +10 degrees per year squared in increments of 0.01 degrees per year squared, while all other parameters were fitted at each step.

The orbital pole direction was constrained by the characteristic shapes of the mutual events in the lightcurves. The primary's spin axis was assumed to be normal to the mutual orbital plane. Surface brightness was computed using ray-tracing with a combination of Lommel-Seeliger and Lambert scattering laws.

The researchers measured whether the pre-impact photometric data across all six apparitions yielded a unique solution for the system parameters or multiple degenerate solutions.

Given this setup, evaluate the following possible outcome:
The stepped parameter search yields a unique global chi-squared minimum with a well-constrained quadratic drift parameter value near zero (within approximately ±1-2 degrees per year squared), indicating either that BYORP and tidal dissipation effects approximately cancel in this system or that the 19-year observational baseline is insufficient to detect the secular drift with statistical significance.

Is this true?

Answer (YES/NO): NO